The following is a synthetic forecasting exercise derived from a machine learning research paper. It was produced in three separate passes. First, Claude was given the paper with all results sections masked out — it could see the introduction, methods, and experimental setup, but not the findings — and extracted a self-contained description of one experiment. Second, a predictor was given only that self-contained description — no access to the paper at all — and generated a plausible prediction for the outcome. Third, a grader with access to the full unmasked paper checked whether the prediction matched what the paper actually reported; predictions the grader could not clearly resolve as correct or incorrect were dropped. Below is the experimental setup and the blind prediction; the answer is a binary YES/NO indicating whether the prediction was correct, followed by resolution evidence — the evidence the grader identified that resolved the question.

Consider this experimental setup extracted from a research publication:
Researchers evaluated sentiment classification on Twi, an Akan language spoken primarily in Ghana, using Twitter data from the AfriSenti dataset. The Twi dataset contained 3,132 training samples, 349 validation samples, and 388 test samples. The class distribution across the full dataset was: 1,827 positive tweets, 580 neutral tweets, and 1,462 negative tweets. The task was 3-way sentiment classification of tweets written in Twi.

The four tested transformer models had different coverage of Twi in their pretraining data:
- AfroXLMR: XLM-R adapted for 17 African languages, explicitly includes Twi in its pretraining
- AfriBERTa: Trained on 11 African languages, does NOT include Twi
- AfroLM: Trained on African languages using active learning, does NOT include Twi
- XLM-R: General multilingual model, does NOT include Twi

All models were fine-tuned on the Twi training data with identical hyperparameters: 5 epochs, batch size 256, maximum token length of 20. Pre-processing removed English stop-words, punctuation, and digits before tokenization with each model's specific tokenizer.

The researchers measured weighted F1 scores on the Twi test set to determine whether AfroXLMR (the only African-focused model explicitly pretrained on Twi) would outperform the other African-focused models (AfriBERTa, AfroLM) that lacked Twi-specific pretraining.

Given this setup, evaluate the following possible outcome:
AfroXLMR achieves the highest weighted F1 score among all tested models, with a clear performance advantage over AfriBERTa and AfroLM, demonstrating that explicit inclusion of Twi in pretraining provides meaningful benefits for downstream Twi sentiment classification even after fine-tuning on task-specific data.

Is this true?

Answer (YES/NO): NO